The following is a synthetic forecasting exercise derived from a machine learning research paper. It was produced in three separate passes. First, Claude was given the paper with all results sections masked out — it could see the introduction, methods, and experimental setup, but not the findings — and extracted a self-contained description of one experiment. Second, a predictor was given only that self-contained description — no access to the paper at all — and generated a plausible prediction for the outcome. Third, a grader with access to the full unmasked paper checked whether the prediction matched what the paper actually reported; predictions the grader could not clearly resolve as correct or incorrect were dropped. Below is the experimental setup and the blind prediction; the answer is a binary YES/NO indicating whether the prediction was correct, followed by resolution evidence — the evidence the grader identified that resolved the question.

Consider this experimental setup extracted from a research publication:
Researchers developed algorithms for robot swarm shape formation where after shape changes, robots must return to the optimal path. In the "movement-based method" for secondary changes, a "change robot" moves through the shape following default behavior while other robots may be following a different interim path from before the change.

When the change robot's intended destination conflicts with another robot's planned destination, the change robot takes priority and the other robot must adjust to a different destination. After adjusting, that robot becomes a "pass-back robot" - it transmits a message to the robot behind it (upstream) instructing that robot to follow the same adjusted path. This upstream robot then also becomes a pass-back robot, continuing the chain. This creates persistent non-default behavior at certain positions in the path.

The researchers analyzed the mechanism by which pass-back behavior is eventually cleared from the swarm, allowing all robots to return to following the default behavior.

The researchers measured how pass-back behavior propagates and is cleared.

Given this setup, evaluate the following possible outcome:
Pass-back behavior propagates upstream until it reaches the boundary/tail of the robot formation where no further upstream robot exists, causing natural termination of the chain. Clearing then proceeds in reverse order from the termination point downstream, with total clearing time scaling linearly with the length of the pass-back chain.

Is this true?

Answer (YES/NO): NO